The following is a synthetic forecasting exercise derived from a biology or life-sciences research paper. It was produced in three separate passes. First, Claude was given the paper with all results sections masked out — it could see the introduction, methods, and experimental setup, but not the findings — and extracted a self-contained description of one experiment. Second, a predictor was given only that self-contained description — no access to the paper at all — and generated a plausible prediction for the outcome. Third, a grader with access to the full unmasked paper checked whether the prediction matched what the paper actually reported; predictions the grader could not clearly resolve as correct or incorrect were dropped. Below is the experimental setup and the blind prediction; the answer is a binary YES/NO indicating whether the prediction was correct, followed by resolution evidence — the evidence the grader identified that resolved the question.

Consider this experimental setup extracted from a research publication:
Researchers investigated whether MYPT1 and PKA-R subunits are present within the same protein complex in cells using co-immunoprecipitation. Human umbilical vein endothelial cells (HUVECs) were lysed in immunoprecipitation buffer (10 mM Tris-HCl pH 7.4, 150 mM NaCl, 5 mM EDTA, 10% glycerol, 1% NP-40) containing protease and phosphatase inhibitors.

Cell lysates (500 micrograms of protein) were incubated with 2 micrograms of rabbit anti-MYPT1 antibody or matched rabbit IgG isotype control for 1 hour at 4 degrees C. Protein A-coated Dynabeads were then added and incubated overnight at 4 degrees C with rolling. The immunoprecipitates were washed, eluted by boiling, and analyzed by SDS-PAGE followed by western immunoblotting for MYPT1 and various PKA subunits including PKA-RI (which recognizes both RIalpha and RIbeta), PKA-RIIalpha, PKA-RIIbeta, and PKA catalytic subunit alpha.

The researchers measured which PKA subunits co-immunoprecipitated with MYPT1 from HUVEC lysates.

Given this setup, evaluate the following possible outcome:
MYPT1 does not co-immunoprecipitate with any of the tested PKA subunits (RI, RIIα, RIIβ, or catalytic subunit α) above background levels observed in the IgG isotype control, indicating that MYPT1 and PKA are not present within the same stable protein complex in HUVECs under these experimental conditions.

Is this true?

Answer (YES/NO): NO